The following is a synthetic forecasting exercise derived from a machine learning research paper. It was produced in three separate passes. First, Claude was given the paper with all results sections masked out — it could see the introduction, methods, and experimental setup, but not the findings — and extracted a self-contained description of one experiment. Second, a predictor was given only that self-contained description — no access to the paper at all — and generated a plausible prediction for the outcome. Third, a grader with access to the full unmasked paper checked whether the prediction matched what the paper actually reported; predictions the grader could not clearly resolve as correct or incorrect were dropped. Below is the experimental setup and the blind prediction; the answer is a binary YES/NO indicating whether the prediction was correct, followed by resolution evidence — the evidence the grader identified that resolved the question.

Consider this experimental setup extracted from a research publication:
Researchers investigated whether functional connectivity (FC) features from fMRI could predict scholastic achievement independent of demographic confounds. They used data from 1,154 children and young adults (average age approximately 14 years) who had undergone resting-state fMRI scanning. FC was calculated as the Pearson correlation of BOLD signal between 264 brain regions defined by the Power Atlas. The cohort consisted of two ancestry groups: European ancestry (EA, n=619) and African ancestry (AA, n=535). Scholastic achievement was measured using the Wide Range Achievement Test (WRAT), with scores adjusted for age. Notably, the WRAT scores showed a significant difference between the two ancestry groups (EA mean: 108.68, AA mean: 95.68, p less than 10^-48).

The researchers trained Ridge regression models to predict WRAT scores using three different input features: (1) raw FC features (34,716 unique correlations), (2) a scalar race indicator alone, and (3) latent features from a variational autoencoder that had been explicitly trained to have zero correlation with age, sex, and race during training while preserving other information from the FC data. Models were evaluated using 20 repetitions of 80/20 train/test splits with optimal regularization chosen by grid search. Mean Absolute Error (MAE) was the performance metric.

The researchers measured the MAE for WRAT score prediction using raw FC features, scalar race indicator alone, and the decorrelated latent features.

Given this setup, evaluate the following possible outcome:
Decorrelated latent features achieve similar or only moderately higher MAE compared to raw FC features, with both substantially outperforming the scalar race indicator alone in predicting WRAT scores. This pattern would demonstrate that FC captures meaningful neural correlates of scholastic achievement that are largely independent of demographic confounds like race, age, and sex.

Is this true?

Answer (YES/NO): NO